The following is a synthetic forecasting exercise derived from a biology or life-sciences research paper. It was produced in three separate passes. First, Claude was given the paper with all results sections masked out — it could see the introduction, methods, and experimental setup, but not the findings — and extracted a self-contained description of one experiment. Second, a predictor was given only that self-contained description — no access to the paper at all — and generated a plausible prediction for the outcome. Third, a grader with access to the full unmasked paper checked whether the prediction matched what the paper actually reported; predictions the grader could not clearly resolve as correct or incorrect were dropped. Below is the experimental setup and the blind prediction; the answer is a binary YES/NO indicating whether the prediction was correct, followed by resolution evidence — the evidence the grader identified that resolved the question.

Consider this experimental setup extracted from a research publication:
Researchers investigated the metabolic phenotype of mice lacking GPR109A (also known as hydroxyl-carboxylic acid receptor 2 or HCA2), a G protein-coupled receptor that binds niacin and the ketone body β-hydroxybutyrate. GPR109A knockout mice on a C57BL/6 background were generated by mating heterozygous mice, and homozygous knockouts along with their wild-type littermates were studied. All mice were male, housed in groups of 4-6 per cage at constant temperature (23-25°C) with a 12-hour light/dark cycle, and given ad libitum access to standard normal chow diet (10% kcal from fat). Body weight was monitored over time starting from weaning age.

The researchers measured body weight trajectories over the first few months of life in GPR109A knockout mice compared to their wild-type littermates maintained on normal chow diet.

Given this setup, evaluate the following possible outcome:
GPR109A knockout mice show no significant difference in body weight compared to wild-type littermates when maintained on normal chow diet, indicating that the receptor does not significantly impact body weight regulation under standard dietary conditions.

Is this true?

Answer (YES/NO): NO